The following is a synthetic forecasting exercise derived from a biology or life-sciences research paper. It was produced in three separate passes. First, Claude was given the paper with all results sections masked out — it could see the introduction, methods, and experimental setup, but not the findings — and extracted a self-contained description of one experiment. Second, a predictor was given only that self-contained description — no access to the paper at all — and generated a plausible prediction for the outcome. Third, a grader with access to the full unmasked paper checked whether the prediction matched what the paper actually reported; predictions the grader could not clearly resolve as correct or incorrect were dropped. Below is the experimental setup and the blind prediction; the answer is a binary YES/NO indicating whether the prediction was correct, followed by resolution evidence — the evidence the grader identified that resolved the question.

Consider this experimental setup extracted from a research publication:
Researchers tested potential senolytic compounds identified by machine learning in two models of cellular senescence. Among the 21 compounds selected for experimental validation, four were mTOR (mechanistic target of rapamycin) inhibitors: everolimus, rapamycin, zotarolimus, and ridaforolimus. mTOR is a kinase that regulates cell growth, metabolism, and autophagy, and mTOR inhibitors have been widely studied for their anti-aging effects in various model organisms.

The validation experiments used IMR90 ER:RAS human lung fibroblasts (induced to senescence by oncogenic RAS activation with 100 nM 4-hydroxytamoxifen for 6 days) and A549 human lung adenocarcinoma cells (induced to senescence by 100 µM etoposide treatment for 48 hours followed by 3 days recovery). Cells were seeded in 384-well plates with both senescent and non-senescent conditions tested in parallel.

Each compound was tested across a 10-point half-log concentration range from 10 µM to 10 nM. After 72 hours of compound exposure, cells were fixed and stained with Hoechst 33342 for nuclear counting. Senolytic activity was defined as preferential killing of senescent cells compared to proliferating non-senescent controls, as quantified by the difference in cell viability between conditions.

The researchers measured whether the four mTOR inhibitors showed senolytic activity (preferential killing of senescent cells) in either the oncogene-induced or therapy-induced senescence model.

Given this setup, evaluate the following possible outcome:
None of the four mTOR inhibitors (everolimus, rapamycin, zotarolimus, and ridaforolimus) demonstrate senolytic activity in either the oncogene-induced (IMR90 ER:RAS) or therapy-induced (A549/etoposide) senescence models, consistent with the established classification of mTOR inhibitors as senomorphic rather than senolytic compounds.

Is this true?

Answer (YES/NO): YES